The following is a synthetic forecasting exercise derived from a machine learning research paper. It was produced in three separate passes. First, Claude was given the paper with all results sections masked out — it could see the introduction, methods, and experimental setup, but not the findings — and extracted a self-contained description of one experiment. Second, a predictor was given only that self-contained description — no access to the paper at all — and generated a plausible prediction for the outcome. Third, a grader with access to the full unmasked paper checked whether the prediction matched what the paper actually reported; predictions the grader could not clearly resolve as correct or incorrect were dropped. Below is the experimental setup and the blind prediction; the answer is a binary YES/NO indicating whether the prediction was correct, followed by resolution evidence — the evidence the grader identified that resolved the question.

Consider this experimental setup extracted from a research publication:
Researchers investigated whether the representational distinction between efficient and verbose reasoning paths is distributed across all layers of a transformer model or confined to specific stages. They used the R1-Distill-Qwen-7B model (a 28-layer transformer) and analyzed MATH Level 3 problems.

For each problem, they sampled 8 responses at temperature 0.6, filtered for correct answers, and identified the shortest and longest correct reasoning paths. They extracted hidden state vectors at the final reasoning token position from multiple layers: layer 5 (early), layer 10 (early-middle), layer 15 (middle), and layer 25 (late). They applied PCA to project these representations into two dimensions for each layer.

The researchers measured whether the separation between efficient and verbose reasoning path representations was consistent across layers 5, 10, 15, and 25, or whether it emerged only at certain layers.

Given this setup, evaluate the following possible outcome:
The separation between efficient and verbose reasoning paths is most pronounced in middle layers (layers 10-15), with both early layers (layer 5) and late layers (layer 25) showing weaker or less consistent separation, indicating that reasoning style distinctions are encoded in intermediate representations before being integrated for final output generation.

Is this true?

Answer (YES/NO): NO